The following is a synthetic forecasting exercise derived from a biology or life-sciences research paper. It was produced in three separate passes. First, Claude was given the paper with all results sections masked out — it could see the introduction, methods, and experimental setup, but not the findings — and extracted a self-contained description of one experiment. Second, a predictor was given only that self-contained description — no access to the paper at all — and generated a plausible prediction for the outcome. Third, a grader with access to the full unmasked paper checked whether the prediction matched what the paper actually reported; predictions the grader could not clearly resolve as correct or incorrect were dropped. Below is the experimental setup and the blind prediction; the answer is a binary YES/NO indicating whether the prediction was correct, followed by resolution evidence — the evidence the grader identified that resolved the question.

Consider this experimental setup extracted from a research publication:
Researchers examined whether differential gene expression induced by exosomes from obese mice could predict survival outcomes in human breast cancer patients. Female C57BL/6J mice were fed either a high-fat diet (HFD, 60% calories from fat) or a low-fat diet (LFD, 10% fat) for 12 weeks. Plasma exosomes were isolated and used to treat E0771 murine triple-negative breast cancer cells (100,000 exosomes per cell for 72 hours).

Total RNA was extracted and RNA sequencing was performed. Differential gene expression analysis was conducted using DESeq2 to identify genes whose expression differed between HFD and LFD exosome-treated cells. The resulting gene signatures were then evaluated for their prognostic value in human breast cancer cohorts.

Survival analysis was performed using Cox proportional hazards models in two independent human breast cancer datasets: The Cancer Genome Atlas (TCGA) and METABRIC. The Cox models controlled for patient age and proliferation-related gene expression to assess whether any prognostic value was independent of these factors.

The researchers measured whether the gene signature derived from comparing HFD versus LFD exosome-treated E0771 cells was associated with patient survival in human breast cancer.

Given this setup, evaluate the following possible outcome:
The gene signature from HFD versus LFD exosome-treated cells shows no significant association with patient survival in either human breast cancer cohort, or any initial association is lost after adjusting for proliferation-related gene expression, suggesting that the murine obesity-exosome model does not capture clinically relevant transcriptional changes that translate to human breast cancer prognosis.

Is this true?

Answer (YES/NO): NO